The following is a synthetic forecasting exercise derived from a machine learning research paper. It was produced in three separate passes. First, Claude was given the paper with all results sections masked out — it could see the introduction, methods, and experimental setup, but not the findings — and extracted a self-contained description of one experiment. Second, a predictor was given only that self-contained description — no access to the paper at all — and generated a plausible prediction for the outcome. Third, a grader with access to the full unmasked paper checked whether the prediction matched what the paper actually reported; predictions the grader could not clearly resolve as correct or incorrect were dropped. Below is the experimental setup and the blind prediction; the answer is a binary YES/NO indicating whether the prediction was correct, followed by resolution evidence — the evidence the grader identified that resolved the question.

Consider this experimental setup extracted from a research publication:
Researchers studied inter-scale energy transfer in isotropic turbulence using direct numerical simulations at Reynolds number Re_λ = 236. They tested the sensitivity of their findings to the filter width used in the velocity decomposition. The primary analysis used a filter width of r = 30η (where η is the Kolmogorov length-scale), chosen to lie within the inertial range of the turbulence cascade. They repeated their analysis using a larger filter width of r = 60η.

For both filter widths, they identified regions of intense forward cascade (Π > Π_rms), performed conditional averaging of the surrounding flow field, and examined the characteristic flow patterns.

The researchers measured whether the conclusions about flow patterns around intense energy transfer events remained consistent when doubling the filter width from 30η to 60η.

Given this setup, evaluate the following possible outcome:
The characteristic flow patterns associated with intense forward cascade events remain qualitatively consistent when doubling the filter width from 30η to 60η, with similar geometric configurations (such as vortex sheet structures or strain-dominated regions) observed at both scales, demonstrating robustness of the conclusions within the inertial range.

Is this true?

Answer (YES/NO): YES